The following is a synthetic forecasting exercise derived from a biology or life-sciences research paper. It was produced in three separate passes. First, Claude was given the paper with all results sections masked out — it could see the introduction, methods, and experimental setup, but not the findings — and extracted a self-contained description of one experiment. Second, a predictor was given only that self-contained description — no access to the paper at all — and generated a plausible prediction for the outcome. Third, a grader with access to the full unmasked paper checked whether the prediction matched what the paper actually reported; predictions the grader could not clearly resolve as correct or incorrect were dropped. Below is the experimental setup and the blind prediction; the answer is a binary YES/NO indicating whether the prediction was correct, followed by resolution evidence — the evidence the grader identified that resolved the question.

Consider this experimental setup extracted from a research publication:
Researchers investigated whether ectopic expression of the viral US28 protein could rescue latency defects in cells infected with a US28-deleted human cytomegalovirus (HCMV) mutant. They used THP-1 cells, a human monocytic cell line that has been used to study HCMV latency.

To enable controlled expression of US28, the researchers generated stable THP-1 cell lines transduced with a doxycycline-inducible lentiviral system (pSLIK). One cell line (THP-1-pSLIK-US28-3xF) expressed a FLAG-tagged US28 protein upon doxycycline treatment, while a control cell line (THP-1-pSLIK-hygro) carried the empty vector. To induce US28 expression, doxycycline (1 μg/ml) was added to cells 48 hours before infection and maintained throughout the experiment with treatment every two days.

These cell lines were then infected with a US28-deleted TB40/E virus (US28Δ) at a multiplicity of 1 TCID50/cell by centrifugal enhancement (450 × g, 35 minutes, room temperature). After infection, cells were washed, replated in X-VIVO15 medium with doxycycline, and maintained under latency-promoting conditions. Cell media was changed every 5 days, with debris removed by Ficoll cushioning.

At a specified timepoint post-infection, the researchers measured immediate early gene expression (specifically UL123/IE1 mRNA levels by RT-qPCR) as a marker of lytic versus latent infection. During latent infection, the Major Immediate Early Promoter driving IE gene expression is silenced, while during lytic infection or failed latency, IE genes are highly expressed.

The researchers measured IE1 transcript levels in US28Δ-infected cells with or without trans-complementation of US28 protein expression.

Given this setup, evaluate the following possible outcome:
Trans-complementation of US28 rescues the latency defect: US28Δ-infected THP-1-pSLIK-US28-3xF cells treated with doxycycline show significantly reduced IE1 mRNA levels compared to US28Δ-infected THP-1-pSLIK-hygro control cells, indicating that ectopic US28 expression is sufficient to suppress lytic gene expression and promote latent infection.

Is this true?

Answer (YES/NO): YES